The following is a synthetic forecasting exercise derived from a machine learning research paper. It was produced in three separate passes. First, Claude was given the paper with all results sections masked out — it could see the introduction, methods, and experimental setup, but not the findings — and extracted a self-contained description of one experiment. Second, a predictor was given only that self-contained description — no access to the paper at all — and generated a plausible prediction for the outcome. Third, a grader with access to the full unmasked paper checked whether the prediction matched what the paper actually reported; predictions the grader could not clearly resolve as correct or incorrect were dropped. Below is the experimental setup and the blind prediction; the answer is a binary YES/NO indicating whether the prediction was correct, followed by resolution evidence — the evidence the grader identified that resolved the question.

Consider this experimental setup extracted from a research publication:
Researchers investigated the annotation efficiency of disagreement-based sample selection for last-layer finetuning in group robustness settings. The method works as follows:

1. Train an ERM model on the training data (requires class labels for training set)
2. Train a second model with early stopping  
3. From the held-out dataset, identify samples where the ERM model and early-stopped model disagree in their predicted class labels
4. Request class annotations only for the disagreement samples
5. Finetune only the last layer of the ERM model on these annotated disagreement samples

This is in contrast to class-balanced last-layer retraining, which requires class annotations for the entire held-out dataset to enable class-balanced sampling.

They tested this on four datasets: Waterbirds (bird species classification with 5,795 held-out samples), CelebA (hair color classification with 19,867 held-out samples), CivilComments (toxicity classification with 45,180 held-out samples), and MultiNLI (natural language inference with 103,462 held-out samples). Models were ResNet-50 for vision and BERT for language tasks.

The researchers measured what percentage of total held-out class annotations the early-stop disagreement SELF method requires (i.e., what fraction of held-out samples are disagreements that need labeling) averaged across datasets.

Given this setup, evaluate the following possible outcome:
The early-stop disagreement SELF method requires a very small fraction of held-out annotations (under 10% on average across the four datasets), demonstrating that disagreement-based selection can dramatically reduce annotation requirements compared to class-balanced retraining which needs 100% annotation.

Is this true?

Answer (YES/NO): YES